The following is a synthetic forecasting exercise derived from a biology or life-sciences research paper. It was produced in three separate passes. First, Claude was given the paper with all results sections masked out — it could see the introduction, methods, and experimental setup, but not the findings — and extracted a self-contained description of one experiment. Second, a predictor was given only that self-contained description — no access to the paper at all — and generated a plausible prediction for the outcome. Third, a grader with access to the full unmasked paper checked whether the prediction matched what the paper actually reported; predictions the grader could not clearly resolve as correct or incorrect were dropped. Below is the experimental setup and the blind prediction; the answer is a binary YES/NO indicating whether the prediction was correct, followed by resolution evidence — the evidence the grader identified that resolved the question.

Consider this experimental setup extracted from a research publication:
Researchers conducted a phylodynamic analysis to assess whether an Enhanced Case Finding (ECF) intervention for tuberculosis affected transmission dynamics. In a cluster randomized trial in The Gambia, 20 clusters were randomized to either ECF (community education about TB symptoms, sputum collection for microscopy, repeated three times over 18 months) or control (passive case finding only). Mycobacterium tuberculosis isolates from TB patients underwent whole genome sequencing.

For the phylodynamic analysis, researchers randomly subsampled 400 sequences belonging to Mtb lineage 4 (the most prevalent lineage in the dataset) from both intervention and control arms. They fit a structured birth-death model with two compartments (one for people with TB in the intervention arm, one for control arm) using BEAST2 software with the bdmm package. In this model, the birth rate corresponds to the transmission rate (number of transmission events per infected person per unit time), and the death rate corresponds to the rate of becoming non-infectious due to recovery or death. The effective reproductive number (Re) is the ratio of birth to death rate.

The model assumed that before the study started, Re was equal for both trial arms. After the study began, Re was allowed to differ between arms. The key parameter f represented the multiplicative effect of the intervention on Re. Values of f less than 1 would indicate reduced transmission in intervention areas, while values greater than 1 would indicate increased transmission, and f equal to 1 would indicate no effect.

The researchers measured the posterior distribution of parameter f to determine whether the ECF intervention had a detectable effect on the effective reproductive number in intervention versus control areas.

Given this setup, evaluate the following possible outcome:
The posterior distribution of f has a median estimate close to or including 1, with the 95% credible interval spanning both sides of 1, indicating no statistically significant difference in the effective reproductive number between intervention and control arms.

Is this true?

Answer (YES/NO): NO